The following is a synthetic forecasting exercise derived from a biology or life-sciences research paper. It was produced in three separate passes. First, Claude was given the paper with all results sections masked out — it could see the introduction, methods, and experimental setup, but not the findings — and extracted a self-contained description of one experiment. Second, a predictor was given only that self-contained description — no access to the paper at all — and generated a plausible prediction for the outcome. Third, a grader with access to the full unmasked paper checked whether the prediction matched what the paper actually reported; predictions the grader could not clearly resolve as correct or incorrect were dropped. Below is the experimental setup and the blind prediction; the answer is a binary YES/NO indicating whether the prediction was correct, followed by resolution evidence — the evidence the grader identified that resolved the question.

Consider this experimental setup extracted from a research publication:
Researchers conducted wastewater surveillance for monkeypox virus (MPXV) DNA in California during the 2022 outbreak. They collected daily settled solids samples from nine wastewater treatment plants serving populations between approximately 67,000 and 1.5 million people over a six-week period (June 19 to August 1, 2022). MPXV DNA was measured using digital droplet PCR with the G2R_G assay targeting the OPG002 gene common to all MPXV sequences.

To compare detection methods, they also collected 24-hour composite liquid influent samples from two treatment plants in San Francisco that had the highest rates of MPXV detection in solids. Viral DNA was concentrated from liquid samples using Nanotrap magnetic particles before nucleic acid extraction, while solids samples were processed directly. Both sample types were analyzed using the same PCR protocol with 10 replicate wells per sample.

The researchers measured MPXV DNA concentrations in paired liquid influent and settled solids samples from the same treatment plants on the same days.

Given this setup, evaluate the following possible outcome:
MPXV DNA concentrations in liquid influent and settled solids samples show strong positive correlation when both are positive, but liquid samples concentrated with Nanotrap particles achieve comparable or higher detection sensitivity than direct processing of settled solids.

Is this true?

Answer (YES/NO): NO